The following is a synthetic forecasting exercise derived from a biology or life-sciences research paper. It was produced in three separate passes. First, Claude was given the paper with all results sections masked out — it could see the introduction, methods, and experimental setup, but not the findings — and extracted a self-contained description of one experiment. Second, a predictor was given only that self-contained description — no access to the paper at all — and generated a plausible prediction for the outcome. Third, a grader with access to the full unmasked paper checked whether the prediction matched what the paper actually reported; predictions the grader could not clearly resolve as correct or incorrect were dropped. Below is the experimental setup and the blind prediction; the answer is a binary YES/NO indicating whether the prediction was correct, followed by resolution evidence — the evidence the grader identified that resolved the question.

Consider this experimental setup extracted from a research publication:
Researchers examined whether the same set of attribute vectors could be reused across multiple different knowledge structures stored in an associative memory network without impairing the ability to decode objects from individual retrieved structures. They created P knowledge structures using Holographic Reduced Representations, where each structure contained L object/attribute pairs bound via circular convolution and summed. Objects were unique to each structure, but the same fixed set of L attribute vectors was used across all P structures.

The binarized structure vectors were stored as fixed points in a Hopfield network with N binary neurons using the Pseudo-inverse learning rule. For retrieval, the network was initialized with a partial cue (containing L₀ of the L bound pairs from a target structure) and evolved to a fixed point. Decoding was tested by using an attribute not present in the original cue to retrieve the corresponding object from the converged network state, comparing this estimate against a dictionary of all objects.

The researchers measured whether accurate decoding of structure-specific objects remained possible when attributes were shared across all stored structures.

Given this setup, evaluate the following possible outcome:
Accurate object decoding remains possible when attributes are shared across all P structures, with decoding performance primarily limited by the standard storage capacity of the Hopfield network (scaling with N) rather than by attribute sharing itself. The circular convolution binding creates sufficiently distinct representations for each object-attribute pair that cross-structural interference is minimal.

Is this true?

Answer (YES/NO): YES